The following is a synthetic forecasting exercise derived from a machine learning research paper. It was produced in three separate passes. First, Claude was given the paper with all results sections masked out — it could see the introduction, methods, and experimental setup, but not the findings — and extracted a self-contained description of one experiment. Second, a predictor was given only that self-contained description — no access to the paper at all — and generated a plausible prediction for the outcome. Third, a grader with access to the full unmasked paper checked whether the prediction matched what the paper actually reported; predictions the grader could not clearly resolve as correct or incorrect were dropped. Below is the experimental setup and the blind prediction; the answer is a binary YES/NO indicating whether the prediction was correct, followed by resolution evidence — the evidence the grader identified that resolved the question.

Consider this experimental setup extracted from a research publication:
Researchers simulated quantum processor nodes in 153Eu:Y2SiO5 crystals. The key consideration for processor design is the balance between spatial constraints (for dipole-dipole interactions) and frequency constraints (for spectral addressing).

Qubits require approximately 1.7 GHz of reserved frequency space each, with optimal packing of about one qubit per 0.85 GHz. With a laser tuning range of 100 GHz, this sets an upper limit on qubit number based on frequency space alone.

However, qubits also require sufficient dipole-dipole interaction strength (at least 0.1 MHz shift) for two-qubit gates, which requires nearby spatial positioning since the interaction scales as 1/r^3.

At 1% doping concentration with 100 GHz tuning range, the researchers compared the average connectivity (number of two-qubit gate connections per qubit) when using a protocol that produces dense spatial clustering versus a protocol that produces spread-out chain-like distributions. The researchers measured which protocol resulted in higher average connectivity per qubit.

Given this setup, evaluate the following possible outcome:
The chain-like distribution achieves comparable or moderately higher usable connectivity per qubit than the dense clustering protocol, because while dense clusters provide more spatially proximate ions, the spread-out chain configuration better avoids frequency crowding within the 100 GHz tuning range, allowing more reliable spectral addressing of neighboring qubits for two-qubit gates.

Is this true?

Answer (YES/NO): NO